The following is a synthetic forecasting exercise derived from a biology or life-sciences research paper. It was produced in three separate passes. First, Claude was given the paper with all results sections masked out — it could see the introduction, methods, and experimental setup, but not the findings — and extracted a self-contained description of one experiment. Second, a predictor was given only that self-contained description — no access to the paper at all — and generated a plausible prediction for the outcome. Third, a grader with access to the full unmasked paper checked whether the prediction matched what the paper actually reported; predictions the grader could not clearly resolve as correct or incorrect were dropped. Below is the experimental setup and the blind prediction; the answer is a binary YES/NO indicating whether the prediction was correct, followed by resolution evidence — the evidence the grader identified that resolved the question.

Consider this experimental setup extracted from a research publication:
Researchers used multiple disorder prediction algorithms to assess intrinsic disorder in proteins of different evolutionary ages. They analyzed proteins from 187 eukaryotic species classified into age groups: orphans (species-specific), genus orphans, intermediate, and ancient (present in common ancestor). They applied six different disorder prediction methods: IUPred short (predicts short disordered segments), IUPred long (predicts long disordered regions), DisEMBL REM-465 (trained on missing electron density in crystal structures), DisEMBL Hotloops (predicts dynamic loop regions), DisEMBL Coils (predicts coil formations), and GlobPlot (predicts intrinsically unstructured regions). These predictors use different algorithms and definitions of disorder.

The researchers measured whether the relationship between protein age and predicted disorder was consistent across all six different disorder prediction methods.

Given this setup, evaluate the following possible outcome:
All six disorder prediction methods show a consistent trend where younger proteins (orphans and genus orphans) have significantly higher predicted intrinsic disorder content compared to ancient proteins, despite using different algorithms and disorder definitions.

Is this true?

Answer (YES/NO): NO